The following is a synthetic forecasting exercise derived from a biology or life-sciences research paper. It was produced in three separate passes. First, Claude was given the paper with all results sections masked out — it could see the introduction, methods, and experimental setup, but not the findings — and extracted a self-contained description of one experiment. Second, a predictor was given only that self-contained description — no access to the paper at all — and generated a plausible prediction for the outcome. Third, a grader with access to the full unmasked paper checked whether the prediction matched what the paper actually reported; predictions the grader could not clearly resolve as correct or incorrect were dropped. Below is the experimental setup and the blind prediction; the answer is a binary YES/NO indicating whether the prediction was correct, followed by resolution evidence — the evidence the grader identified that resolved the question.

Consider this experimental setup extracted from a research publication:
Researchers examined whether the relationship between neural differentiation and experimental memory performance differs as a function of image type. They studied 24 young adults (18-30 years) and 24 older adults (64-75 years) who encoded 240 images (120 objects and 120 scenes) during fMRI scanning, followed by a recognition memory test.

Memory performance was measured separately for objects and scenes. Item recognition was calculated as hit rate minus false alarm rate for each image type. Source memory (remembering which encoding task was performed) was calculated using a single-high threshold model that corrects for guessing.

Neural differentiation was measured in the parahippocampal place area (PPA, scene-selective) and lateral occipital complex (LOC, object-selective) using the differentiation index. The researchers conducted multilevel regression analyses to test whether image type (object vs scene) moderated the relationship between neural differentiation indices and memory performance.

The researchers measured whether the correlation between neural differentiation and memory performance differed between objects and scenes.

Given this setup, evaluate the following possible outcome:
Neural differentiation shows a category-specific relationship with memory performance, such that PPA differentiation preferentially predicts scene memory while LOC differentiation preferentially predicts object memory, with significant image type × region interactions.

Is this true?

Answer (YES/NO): NO